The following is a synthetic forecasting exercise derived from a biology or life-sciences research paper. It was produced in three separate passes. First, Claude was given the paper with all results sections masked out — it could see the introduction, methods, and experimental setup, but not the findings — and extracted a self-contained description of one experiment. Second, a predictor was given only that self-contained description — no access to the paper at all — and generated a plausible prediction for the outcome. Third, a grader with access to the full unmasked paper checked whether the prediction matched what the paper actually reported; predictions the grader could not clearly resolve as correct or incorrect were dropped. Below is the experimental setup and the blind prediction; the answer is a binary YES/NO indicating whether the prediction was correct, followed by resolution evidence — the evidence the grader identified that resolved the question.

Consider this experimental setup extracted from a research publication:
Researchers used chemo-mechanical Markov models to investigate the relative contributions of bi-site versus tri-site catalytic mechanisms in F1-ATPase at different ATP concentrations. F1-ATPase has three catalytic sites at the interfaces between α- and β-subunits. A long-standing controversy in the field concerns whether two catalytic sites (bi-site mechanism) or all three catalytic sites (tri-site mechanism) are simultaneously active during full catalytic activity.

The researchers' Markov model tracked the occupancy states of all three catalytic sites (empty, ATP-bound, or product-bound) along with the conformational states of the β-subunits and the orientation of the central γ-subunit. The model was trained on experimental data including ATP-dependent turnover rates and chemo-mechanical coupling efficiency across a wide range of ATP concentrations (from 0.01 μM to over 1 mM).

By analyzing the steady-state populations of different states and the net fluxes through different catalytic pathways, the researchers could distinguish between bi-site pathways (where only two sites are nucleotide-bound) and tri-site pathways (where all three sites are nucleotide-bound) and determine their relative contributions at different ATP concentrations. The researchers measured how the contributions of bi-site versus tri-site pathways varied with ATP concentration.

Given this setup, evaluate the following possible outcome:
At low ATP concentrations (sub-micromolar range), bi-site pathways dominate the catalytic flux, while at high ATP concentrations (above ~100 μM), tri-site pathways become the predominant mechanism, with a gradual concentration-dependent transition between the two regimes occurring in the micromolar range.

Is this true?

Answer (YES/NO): YES